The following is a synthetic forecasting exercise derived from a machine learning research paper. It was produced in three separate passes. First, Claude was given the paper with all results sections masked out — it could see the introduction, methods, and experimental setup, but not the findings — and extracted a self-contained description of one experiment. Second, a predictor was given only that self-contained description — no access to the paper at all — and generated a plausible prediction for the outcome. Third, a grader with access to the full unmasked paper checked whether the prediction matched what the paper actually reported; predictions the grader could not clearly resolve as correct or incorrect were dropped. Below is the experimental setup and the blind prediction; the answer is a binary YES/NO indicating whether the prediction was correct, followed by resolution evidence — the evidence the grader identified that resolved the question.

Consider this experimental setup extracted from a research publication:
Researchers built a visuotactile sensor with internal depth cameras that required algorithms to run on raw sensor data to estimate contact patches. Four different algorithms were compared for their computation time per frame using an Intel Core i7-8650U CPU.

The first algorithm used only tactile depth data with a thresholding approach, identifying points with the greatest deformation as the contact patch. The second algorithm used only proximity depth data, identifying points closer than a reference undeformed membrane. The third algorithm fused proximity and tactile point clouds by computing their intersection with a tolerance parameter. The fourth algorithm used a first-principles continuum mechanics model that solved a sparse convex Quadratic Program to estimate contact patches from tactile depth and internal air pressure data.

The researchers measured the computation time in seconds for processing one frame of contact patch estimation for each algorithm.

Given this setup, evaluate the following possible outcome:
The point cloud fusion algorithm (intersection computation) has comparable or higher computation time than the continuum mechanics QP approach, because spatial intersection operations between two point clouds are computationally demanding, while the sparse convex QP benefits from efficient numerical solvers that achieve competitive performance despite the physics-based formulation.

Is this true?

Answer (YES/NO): NO